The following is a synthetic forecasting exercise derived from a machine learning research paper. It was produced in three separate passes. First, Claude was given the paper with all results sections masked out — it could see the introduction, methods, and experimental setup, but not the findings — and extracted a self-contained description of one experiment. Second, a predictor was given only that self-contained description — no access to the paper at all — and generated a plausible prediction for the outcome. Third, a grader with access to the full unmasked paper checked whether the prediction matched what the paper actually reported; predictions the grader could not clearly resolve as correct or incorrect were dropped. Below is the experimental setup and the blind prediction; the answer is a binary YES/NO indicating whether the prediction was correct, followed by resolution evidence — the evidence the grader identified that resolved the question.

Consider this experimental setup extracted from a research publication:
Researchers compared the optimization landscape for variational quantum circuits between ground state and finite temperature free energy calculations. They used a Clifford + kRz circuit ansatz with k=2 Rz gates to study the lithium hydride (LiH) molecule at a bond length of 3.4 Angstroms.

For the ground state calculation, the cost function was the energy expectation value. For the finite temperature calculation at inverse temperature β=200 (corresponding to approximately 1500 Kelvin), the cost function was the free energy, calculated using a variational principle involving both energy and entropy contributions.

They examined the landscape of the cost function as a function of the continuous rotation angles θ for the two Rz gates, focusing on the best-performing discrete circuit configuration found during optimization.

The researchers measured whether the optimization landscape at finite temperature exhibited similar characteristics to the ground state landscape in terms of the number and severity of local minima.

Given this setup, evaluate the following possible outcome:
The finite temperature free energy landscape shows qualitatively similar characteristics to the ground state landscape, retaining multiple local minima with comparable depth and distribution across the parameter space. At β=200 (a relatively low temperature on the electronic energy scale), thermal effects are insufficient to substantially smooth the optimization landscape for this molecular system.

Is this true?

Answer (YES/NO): NO